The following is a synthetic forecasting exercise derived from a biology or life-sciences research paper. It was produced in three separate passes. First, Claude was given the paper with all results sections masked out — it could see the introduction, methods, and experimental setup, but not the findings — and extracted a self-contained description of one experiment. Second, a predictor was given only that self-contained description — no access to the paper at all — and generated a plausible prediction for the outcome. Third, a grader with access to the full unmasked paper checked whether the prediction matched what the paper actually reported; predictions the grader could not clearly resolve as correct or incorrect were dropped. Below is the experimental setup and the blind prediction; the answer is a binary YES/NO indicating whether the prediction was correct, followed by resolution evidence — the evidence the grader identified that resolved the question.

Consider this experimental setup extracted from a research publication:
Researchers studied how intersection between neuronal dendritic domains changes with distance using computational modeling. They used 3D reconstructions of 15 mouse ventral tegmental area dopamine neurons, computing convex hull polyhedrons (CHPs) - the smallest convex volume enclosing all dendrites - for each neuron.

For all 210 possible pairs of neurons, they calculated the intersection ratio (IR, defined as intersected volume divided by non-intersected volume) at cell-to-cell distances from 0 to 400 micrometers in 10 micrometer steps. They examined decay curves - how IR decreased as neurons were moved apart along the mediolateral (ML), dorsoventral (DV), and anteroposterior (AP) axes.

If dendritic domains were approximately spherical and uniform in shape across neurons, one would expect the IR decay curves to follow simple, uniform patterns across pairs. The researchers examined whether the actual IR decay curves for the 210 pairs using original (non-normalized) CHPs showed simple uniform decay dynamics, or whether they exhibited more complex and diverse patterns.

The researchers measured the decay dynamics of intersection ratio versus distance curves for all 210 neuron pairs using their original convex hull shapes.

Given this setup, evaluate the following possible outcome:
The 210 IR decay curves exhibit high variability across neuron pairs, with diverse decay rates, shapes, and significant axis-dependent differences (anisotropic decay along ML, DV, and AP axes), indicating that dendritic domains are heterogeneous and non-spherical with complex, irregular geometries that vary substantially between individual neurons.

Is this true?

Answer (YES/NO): YES